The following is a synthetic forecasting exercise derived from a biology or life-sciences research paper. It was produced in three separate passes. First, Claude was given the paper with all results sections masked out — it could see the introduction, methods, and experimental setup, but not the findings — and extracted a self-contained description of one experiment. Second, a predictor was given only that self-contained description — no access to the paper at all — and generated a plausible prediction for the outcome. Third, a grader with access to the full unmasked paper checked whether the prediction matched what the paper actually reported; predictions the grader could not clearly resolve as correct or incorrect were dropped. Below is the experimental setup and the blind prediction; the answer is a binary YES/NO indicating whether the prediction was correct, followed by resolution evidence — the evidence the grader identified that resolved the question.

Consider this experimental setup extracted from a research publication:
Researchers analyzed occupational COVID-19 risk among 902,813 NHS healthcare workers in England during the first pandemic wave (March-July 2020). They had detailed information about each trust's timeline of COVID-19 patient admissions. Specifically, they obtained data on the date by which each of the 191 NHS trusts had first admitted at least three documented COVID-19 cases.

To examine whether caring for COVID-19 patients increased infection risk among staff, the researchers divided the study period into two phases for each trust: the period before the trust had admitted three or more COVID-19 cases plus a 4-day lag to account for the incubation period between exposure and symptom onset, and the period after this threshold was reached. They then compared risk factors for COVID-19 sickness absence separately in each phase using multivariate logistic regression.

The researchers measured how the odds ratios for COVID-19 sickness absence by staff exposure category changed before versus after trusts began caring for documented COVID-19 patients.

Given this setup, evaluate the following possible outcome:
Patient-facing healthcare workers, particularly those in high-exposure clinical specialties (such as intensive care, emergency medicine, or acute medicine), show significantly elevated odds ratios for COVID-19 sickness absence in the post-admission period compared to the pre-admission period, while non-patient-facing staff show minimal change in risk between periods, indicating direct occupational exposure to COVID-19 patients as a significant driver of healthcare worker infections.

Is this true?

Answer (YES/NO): NO